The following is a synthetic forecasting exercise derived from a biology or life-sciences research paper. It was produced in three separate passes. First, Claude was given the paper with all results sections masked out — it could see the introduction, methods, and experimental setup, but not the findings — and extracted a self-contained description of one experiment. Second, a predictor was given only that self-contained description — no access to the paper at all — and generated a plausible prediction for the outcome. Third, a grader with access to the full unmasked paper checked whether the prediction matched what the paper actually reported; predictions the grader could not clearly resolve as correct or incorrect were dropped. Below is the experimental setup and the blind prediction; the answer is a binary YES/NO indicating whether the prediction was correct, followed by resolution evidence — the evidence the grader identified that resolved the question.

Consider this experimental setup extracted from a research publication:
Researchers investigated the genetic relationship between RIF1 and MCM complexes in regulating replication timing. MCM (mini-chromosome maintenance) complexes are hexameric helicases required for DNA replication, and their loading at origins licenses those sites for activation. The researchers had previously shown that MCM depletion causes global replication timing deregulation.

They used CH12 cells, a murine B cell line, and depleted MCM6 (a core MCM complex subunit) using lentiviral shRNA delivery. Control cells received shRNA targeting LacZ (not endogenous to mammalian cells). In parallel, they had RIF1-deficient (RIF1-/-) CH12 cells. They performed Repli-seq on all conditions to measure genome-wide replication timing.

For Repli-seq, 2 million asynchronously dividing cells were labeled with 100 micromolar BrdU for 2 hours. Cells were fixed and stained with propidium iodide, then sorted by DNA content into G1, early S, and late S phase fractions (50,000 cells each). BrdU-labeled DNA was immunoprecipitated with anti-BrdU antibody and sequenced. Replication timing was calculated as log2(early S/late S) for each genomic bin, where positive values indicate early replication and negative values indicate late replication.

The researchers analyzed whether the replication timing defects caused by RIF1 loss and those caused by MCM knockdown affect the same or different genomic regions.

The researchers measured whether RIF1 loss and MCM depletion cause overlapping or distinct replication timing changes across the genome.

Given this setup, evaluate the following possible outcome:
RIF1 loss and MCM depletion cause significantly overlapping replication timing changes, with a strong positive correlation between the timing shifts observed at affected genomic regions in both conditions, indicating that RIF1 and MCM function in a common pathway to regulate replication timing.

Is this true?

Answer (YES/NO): NO